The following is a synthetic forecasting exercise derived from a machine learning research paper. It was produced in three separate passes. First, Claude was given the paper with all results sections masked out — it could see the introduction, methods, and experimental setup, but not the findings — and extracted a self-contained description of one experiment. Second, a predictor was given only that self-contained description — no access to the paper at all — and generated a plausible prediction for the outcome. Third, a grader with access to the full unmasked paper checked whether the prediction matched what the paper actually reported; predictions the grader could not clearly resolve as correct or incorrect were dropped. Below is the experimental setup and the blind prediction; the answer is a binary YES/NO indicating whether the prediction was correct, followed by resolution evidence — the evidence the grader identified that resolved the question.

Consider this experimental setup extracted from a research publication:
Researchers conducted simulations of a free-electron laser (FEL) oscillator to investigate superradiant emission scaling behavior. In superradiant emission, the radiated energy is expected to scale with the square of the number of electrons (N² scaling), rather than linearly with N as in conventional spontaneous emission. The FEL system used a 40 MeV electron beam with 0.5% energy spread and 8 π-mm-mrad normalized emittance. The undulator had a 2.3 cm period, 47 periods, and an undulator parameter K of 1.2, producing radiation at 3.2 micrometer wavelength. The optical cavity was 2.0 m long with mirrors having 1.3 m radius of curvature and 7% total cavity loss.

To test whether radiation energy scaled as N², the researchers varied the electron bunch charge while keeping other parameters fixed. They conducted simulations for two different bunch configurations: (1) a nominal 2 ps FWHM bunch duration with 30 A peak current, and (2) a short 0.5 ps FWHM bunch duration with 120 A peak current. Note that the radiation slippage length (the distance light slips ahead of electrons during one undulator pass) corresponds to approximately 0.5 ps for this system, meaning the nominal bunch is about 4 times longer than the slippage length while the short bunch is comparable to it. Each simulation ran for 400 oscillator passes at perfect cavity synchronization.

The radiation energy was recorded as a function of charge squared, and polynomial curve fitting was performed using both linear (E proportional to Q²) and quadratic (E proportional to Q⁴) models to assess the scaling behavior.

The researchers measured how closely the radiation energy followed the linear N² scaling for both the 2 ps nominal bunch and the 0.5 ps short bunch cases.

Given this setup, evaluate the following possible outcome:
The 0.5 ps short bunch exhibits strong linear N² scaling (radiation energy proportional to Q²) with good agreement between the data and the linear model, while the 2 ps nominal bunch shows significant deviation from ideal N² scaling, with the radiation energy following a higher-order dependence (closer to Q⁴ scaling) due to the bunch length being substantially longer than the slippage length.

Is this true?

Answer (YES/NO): NO